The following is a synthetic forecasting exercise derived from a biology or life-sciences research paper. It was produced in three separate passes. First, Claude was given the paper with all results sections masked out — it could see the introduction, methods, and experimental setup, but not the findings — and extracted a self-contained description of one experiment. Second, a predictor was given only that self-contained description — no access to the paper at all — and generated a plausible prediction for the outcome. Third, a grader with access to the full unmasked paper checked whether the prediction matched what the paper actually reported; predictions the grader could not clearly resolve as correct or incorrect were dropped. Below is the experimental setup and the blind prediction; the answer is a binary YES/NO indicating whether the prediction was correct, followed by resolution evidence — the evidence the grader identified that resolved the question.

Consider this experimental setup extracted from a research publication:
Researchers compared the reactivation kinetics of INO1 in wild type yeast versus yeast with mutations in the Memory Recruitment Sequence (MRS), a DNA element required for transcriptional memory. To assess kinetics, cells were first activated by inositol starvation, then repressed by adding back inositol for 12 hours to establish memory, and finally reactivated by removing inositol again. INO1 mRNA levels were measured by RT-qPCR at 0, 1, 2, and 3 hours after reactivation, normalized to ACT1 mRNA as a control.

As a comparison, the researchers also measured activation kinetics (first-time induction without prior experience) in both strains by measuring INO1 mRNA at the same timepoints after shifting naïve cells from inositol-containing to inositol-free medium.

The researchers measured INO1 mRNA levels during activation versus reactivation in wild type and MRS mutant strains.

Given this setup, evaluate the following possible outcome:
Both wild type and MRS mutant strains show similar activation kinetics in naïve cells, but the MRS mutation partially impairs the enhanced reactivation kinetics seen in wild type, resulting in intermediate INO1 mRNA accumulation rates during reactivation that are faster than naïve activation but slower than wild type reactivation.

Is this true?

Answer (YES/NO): NO